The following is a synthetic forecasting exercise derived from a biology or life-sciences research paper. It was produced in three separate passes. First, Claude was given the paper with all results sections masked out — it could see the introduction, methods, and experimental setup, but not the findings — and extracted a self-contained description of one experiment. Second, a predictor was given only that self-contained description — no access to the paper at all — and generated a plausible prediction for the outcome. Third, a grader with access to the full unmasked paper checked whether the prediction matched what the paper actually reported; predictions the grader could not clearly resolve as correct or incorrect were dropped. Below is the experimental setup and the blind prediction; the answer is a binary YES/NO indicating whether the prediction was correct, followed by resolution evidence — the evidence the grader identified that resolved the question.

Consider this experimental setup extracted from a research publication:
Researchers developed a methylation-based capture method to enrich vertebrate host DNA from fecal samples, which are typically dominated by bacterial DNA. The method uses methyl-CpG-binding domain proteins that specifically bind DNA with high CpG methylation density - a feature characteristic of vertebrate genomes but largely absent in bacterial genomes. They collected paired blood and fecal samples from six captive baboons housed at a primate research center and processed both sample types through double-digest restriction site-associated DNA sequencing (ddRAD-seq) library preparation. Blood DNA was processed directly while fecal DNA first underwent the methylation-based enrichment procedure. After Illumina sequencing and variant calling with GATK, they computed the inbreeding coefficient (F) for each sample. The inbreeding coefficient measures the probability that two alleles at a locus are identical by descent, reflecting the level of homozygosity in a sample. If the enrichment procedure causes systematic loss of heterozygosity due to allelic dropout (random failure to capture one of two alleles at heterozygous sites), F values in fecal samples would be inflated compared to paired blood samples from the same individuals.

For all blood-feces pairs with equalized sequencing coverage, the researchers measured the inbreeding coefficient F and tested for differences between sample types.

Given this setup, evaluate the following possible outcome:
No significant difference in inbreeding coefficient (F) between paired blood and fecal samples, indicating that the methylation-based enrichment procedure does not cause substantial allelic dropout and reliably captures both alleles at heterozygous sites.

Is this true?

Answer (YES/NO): YES